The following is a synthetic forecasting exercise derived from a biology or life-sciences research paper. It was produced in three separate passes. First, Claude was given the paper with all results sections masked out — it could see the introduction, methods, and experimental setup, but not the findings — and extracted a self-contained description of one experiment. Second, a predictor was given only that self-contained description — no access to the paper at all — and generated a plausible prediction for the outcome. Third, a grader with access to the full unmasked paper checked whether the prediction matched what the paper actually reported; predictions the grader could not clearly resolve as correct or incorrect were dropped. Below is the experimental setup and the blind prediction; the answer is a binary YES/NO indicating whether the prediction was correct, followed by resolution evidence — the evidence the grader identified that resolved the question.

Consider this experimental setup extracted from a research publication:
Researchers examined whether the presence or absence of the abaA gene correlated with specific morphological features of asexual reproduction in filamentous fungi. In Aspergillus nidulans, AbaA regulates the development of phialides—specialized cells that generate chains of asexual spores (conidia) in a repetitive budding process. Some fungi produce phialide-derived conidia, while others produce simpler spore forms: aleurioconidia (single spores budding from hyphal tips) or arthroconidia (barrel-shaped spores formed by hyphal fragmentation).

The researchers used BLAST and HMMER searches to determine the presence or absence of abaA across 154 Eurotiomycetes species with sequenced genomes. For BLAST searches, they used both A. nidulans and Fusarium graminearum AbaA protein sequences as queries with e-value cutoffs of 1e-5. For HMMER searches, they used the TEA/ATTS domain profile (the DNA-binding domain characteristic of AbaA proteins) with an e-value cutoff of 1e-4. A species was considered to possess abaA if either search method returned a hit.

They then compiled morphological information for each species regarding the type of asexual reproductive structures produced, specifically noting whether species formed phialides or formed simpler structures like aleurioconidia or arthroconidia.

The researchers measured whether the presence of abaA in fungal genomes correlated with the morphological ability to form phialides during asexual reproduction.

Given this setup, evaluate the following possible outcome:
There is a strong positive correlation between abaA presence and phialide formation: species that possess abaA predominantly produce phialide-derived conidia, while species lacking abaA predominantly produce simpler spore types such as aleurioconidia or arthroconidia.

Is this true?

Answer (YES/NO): YES